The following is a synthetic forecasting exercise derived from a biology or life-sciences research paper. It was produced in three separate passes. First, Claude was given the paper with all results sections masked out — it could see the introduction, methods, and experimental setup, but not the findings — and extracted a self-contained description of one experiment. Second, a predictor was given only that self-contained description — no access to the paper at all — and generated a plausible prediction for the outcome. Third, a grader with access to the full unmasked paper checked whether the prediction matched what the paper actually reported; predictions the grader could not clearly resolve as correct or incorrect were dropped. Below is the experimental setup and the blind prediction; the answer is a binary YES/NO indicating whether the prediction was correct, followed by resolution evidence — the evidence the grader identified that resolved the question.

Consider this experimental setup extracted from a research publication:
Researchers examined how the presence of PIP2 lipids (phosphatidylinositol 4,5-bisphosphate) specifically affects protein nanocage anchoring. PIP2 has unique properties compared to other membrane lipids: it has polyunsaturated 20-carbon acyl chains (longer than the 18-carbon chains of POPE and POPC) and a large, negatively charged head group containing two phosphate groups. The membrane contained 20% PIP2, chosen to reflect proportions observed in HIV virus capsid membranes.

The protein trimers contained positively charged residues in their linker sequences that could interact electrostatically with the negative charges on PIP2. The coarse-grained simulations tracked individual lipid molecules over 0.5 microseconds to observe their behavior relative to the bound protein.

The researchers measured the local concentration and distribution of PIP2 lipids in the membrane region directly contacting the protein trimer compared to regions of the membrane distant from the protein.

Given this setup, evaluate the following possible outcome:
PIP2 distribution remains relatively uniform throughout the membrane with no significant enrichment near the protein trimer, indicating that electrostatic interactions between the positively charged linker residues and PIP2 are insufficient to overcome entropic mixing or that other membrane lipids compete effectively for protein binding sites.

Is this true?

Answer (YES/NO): NO